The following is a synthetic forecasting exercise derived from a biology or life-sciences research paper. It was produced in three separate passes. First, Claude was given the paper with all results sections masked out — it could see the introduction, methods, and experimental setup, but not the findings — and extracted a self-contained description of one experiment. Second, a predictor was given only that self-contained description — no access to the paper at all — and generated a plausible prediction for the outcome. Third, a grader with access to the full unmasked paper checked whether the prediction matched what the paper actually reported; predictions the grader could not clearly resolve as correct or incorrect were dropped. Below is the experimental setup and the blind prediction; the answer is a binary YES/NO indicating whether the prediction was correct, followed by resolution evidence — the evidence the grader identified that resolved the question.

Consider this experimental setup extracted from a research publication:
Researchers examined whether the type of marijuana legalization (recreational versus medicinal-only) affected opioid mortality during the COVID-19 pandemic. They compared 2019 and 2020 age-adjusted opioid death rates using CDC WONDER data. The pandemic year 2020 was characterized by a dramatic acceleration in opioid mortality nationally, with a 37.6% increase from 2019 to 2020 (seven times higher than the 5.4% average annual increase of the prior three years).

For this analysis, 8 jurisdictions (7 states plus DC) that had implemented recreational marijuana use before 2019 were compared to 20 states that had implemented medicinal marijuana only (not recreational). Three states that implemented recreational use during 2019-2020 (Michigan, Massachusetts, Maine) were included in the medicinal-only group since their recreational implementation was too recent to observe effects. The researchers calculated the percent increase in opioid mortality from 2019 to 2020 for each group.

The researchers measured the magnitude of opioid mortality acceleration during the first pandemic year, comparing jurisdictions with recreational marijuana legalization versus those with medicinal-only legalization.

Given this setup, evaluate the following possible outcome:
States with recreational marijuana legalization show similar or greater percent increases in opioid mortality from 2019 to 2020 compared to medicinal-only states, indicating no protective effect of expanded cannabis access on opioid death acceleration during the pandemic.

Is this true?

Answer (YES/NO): YES